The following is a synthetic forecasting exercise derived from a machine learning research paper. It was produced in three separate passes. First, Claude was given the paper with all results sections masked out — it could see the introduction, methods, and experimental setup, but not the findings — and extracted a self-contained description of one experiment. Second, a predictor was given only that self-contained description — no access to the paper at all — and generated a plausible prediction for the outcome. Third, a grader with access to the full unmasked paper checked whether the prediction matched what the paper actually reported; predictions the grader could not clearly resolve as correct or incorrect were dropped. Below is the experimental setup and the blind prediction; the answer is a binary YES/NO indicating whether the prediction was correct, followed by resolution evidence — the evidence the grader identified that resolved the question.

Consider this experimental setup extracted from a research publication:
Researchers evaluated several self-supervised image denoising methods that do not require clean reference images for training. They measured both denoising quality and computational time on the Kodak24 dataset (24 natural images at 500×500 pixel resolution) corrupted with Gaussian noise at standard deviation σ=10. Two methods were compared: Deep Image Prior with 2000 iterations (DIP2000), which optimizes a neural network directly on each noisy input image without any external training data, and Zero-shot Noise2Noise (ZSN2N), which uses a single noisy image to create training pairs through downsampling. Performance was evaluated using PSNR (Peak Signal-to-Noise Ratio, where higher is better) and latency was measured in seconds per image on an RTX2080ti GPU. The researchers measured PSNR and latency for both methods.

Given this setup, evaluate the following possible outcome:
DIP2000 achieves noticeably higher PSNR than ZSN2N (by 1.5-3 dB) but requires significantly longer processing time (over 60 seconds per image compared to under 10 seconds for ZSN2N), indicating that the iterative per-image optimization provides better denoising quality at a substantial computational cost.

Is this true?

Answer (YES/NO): NO